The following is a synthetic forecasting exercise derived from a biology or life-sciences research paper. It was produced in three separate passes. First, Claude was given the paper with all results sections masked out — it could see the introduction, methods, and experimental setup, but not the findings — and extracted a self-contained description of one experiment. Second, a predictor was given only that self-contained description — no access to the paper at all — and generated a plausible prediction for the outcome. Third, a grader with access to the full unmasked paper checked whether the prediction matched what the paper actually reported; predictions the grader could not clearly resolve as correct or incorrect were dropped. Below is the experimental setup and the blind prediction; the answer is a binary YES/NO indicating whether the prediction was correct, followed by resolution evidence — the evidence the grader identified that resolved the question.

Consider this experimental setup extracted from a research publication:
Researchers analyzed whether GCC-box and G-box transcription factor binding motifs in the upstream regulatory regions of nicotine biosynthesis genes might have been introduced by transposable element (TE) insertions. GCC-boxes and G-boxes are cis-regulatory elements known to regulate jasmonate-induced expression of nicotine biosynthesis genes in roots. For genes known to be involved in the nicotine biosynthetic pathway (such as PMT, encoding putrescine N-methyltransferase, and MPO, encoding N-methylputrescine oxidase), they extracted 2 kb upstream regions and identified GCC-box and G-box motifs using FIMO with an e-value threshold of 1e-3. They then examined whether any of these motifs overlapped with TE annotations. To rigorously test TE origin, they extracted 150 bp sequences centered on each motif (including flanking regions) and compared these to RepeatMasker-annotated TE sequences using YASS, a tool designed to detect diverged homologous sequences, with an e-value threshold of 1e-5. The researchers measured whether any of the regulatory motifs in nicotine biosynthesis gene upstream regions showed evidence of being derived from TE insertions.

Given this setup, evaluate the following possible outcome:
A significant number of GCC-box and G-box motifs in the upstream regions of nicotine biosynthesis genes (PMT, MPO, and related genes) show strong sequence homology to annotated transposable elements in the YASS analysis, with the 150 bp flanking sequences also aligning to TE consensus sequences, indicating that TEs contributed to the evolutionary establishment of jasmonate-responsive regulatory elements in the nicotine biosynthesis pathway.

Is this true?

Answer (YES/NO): YES